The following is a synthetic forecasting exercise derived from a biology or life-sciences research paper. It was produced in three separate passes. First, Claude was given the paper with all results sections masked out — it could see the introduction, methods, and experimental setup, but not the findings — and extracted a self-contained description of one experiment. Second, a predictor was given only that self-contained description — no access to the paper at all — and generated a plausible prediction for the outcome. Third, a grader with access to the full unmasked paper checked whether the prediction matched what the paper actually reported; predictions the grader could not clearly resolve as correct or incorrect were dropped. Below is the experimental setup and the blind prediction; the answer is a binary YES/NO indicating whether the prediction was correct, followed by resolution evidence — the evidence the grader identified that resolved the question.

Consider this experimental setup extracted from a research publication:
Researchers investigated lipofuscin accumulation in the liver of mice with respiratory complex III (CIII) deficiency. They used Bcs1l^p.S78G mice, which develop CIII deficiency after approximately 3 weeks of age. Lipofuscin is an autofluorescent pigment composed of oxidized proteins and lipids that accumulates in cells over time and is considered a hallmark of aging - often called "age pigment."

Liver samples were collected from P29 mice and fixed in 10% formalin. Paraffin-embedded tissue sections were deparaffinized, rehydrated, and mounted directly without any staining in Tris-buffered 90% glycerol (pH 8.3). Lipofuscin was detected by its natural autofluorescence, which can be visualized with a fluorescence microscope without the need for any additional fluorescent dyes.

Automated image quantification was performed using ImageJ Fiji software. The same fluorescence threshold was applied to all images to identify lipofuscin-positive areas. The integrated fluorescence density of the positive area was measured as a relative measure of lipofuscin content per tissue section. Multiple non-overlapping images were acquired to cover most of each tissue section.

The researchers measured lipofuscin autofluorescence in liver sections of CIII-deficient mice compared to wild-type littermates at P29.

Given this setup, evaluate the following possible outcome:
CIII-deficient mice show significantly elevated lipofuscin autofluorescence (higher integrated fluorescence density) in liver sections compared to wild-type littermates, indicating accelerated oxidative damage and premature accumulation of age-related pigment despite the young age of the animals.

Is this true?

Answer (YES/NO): YES